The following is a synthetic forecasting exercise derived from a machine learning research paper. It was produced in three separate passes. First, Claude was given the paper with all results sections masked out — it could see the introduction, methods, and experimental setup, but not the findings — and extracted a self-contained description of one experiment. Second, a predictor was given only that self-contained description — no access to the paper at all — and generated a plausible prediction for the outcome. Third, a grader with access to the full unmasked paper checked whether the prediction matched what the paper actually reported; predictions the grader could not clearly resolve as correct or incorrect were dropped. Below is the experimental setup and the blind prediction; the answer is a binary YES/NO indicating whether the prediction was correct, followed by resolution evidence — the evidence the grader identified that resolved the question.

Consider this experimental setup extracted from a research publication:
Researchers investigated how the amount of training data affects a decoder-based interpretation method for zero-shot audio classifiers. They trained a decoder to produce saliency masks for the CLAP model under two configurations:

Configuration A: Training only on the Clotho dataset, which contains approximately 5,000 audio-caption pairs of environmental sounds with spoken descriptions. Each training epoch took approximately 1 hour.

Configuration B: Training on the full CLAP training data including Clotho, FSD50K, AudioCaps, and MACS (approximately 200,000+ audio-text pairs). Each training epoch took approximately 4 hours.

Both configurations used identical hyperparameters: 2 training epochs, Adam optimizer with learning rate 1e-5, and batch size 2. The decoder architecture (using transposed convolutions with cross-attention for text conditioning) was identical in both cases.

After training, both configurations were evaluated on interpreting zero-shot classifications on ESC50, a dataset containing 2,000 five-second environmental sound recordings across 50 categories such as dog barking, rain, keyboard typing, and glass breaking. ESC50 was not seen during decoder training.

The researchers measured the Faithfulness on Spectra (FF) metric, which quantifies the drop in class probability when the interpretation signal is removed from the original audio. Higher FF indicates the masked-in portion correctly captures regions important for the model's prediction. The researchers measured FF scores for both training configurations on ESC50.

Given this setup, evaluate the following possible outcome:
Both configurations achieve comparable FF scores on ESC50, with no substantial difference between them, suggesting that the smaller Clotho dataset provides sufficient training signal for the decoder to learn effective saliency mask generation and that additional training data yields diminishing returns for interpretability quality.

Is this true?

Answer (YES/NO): YES